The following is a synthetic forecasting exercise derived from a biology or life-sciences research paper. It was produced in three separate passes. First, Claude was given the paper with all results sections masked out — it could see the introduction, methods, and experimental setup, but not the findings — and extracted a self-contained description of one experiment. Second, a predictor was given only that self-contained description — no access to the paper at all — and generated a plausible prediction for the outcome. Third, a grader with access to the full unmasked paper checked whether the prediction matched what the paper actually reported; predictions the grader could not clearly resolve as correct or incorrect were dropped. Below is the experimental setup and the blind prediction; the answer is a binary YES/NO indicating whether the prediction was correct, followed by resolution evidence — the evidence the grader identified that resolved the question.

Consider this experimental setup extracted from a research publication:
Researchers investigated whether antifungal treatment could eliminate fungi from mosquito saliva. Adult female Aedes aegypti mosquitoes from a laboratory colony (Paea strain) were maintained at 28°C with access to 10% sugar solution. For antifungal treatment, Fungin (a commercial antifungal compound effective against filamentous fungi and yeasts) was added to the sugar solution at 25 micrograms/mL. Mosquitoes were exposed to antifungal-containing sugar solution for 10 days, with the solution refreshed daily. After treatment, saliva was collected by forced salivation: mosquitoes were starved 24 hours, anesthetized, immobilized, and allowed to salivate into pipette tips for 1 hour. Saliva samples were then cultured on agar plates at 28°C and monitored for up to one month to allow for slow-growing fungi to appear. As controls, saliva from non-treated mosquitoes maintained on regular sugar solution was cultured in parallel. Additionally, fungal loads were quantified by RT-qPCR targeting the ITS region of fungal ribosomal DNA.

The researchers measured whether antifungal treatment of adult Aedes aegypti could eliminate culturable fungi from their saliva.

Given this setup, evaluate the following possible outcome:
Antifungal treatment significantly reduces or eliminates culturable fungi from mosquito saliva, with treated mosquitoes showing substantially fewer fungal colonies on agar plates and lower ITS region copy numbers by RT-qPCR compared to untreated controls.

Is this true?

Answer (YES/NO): NO